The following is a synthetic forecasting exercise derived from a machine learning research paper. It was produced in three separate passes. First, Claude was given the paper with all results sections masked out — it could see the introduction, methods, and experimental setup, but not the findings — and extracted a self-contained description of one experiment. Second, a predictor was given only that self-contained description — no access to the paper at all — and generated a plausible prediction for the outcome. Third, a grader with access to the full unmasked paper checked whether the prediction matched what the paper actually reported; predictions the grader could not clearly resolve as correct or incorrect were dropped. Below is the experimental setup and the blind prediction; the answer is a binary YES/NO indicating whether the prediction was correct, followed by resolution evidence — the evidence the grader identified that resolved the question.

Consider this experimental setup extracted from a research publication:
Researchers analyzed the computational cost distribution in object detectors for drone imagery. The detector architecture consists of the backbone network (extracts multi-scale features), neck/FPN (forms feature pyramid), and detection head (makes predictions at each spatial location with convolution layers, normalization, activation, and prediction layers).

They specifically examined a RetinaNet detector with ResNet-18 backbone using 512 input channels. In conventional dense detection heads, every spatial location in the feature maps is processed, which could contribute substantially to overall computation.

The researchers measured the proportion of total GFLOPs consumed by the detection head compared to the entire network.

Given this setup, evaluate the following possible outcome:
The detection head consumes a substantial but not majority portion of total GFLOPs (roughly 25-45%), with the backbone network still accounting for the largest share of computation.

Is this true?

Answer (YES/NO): NO